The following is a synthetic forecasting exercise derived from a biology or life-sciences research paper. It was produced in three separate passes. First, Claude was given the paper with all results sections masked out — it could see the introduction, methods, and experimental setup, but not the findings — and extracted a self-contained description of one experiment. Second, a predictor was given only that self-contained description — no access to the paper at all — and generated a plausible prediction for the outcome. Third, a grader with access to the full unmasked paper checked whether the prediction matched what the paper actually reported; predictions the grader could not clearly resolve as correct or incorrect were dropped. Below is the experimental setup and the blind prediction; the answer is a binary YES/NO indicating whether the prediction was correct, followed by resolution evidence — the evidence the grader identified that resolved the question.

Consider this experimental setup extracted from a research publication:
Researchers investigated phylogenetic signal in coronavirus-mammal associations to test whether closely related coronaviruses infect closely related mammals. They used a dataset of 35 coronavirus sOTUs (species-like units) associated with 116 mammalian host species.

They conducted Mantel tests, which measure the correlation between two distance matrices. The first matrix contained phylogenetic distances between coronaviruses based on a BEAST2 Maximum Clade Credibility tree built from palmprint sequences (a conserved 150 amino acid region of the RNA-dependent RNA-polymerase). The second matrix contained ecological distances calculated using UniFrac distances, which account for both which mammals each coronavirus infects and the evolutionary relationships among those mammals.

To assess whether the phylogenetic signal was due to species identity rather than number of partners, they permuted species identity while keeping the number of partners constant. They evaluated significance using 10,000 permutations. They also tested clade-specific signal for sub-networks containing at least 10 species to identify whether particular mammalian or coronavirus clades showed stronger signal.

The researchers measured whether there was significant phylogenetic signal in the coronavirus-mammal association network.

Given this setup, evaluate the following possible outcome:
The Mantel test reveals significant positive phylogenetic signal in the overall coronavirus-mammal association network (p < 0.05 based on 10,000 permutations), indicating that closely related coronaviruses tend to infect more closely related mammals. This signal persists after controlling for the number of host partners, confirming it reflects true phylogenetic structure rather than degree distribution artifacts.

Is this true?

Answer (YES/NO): YES